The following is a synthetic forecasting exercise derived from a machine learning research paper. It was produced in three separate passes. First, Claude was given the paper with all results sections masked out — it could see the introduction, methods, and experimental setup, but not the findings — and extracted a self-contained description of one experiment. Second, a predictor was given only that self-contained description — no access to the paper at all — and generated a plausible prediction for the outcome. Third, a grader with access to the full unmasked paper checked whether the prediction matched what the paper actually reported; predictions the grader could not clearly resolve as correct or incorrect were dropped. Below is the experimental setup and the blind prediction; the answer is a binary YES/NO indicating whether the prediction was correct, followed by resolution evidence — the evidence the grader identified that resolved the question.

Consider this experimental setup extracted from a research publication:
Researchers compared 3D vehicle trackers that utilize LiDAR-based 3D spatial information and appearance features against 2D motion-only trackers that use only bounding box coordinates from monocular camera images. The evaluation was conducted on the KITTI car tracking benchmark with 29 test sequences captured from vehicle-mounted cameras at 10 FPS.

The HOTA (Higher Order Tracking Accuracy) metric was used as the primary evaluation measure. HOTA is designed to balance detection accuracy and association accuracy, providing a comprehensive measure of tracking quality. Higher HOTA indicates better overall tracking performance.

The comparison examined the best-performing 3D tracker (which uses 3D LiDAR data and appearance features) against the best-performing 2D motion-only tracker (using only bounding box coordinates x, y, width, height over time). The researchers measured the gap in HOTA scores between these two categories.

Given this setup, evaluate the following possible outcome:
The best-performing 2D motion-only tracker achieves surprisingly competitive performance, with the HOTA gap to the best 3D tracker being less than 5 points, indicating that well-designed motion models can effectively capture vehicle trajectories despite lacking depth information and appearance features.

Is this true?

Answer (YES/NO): YES